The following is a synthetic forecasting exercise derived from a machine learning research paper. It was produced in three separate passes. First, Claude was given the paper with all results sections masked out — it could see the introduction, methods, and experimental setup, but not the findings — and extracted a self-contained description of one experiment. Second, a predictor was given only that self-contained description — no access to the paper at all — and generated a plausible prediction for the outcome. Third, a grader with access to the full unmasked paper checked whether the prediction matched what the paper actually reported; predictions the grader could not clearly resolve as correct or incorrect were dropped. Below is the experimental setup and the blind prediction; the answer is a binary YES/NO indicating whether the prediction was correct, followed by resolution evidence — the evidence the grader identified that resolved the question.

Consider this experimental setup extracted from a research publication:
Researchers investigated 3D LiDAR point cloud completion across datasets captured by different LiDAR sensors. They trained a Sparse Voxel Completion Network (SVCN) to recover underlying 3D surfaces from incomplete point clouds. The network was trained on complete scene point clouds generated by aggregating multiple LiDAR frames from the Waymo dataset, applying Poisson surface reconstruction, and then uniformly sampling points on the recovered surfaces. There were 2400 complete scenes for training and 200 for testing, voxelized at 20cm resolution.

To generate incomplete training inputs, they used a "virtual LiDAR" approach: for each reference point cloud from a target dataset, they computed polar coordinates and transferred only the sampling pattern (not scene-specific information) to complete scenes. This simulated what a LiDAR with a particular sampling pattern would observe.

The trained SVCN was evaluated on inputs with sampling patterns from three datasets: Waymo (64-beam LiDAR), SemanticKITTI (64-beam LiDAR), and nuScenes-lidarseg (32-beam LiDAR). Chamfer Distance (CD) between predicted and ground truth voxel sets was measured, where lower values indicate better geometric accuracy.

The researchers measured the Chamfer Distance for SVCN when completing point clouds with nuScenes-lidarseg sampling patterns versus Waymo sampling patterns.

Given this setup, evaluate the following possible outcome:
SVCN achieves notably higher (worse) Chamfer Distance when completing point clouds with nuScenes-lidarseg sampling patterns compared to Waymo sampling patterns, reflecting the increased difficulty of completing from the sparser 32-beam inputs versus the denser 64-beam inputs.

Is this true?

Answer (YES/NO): YES